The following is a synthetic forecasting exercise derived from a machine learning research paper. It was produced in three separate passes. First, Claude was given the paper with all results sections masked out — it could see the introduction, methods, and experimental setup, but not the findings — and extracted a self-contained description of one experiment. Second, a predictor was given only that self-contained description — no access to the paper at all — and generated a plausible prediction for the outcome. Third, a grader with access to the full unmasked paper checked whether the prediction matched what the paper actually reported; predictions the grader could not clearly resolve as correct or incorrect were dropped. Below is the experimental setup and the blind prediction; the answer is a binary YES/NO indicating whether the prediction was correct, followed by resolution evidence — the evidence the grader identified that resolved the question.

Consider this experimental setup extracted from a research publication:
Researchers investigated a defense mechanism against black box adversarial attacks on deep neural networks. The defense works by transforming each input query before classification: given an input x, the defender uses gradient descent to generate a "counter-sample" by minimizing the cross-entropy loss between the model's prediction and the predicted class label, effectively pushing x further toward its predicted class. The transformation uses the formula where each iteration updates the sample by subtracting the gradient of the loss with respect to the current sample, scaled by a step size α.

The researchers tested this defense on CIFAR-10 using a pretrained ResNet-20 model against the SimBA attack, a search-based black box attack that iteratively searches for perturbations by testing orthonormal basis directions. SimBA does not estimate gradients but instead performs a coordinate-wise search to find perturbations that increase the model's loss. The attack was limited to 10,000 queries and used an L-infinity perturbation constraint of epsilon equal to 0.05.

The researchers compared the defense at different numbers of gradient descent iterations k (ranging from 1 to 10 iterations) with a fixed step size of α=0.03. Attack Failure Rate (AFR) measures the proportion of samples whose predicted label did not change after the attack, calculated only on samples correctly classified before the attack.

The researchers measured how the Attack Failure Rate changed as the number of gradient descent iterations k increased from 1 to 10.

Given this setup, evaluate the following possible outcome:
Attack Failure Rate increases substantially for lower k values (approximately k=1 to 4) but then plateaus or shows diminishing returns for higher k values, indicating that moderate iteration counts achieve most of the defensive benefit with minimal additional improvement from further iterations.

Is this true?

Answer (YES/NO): NO